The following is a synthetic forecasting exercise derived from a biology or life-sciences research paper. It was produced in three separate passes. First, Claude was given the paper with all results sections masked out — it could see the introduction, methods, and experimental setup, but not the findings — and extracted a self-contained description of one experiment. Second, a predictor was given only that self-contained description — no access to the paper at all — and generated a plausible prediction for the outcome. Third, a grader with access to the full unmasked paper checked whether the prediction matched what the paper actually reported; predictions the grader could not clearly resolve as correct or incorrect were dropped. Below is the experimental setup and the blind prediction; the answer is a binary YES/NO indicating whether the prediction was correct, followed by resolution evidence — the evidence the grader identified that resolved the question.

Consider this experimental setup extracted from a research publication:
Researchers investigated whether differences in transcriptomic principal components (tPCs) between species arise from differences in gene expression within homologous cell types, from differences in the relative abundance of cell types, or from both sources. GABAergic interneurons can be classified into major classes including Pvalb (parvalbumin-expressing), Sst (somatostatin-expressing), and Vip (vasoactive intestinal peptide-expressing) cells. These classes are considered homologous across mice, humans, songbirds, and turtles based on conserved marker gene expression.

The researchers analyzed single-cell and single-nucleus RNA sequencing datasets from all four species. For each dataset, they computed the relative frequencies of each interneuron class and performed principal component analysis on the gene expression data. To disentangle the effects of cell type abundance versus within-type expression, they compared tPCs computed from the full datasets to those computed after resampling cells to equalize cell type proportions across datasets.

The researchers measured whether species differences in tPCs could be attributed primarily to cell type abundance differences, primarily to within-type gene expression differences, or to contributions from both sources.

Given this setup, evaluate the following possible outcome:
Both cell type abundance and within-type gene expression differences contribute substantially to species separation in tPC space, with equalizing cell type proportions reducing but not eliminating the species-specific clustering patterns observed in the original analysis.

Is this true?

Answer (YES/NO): NO